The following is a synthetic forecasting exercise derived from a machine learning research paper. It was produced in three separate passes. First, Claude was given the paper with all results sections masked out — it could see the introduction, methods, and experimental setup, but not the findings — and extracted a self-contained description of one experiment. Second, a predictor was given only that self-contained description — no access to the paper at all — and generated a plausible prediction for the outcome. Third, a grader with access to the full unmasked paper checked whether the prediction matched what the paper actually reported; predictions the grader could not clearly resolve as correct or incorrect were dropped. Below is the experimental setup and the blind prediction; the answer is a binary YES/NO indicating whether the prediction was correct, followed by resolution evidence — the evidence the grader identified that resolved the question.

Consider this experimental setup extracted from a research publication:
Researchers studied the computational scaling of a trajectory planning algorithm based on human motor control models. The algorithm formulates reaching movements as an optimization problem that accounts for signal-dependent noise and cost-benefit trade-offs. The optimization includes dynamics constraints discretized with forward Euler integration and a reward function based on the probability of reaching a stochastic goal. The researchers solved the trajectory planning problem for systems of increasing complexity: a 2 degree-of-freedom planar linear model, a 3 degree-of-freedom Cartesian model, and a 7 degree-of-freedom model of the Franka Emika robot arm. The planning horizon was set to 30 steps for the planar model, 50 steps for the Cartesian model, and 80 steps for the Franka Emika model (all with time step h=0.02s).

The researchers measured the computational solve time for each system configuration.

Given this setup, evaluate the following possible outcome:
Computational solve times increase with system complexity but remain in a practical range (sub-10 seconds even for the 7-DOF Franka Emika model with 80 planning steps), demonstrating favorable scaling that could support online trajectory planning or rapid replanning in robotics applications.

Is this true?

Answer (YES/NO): YES